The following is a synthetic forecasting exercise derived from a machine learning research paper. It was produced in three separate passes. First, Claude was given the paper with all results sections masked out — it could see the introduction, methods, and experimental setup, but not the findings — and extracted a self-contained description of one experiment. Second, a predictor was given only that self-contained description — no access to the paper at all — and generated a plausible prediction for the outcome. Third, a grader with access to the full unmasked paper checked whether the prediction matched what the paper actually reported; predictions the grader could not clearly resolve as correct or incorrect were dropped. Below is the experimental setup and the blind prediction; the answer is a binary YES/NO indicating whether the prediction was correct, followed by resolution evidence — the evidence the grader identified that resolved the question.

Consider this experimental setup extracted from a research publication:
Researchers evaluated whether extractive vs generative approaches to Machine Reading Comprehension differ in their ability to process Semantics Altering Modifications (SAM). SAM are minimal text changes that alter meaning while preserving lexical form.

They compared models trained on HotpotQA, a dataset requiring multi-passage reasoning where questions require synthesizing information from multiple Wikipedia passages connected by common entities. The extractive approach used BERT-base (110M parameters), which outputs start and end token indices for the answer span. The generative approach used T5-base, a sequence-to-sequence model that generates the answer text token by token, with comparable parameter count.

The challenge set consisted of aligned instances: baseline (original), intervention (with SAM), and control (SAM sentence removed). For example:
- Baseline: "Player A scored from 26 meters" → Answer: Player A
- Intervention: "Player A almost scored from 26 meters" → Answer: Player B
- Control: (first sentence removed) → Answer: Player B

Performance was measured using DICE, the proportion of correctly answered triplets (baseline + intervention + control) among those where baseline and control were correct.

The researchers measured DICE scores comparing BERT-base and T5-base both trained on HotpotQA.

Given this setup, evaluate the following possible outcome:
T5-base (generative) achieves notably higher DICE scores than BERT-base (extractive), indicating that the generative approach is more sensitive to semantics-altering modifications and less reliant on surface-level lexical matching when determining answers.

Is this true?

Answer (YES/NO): NO